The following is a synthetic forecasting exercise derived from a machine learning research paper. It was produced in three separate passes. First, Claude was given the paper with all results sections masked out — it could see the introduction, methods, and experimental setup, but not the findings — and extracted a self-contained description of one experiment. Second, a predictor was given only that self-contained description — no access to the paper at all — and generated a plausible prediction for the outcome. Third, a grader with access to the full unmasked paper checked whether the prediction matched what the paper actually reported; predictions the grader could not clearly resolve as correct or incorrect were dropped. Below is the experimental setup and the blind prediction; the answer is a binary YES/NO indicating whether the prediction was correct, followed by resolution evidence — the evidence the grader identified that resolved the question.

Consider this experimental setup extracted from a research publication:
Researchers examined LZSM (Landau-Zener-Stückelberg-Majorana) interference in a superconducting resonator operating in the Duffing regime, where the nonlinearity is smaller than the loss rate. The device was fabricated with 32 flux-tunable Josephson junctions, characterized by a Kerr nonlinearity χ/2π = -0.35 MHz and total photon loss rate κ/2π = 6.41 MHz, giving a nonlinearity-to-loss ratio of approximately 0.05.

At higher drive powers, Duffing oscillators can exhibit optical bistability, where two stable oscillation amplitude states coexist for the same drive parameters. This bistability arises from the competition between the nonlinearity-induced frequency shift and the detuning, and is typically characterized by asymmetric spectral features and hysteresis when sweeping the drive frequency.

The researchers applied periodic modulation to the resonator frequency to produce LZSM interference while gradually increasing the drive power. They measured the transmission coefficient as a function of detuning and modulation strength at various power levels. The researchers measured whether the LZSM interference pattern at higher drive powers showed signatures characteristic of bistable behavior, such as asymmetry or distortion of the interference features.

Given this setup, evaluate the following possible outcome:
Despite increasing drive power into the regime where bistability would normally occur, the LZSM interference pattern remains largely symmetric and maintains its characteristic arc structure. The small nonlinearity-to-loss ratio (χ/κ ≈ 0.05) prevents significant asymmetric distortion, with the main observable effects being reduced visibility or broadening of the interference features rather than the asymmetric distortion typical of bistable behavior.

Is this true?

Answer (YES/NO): NO